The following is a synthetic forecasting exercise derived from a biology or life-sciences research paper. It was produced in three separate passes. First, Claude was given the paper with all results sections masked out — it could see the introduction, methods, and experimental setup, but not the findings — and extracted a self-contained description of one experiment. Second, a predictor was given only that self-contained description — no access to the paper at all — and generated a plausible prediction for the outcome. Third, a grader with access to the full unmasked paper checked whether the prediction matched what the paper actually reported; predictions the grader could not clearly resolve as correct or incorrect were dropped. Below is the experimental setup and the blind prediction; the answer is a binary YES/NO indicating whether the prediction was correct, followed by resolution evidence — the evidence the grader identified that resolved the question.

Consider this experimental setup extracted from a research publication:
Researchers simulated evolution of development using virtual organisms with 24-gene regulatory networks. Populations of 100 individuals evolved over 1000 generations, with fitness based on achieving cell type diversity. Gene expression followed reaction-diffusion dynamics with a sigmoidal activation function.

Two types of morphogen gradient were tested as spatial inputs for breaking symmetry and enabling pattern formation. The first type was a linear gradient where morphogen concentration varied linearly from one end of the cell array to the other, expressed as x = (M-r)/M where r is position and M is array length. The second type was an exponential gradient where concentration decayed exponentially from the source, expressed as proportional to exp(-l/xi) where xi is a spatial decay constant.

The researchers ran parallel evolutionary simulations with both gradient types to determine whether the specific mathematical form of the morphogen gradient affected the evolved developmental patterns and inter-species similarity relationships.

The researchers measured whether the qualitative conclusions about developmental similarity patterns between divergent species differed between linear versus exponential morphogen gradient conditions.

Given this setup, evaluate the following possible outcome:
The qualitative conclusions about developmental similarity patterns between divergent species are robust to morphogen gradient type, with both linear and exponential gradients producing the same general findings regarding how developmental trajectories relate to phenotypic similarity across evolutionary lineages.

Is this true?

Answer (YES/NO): YES